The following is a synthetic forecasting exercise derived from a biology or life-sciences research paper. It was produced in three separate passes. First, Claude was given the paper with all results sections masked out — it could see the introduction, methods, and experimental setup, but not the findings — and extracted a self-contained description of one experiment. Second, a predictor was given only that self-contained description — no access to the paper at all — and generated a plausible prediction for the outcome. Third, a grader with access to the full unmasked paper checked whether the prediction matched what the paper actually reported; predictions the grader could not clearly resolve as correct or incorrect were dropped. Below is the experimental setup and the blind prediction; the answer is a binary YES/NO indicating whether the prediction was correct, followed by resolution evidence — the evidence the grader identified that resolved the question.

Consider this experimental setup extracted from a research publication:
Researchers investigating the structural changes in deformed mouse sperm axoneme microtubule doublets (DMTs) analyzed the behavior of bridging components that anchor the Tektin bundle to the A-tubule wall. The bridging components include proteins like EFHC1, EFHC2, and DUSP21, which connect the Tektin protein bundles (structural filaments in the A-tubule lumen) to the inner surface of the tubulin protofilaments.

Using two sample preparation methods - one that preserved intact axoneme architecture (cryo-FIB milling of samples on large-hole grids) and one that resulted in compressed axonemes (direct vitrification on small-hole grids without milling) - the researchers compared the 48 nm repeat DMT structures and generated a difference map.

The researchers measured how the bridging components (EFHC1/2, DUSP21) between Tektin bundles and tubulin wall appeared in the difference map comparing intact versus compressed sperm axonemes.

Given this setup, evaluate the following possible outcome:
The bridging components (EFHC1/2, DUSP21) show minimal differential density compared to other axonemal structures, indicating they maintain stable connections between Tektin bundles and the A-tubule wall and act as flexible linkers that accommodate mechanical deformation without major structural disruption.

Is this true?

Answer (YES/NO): NO